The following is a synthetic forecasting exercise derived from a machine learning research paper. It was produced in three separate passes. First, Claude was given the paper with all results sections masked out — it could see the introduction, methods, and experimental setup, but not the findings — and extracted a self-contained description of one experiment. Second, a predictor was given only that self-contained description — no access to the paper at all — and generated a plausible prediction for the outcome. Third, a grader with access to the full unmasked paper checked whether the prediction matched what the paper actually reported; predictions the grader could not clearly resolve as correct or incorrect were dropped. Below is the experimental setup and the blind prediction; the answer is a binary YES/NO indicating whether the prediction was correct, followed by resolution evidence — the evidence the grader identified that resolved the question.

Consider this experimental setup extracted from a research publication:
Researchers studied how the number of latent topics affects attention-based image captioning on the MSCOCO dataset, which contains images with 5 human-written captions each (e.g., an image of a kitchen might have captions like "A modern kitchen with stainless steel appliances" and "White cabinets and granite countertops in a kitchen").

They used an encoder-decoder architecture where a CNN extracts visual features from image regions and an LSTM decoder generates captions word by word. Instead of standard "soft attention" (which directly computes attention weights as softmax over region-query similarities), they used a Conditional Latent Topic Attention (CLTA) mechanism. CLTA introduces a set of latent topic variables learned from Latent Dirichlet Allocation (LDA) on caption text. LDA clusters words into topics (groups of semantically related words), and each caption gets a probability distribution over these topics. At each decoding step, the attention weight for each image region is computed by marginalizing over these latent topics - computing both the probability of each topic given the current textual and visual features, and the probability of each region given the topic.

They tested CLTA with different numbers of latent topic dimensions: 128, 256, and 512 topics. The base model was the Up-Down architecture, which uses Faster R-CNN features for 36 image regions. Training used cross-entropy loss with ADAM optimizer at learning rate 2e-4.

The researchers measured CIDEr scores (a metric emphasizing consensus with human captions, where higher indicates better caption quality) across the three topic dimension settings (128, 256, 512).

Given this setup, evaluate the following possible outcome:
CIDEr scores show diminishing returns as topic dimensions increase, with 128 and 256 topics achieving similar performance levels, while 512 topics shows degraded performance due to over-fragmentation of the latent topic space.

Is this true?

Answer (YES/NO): NO